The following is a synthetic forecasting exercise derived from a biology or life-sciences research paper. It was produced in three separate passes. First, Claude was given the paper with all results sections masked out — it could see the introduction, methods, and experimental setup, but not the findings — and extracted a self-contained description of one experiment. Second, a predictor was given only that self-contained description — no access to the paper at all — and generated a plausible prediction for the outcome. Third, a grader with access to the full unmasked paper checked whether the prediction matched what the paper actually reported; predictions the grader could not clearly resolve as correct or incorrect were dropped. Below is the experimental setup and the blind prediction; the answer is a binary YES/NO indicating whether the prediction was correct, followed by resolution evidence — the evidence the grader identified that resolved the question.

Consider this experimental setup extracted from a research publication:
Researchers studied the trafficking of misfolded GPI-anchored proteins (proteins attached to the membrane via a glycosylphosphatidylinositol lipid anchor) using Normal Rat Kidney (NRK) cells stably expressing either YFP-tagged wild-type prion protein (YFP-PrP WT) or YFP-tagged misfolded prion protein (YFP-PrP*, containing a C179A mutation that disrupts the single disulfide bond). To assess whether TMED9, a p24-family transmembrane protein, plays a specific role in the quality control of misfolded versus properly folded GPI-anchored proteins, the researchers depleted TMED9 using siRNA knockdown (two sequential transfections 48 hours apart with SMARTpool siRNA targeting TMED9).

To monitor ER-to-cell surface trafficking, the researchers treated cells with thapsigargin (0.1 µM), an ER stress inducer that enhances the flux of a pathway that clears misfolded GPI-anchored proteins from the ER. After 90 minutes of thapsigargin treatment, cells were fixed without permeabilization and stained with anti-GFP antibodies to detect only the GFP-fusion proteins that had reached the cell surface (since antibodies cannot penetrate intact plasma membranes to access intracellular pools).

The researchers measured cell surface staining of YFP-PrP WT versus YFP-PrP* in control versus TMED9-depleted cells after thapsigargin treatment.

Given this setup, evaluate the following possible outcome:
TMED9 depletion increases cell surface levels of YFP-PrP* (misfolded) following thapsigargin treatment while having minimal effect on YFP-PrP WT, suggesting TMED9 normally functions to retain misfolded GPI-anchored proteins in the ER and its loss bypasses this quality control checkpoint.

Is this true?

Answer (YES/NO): NO